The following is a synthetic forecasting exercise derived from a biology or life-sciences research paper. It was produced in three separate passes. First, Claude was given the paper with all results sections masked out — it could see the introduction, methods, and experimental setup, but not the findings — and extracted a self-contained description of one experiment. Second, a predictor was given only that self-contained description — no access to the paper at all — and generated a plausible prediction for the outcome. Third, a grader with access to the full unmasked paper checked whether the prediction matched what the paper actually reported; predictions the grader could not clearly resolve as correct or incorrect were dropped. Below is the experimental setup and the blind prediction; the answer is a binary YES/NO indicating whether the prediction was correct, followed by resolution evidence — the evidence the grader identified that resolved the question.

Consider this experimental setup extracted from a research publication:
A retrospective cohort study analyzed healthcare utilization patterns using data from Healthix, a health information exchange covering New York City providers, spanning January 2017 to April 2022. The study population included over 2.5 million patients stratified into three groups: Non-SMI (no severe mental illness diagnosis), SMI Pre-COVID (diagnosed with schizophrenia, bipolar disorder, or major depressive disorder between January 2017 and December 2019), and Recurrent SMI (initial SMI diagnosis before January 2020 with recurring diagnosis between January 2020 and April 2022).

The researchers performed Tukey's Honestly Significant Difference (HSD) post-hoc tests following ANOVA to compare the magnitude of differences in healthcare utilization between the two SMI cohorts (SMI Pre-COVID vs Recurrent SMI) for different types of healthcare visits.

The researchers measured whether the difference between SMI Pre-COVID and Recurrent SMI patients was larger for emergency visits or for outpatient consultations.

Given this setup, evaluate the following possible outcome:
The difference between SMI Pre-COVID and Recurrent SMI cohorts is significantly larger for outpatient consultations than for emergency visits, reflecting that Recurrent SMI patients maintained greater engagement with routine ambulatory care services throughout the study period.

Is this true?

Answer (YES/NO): NO